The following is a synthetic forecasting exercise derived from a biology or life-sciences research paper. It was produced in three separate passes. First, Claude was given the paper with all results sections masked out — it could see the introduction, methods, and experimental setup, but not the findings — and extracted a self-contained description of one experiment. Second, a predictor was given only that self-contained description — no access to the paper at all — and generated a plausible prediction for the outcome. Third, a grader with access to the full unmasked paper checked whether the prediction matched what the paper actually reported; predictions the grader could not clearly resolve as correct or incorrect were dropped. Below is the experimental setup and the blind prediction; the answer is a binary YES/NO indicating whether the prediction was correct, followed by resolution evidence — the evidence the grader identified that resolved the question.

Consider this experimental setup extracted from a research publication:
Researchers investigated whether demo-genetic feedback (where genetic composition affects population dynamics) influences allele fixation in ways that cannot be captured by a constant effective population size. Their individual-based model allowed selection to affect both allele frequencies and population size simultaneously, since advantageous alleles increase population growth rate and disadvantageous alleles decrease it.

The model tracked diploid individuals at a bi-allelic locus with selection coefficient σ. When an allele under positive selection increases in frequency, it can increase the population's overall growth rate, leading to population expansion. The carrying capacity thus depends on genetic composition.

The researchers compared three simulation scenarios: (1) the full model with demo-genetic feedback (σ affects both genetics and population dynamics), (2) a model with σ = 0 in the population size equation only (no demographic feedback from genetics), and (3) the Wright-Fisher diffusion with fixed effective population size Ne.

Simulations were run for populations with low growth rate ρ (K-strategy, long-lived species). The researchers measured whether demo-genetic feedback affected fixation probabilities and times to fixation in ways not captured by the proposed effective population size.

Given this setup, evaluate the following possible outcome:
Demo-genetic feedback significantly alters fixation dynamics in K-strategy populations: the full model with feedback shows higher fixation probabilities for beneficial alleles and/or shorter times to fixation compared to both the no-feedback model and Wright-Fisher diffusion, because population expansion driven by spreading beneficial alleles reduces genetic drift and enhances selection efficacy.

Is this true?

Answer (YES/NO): NO